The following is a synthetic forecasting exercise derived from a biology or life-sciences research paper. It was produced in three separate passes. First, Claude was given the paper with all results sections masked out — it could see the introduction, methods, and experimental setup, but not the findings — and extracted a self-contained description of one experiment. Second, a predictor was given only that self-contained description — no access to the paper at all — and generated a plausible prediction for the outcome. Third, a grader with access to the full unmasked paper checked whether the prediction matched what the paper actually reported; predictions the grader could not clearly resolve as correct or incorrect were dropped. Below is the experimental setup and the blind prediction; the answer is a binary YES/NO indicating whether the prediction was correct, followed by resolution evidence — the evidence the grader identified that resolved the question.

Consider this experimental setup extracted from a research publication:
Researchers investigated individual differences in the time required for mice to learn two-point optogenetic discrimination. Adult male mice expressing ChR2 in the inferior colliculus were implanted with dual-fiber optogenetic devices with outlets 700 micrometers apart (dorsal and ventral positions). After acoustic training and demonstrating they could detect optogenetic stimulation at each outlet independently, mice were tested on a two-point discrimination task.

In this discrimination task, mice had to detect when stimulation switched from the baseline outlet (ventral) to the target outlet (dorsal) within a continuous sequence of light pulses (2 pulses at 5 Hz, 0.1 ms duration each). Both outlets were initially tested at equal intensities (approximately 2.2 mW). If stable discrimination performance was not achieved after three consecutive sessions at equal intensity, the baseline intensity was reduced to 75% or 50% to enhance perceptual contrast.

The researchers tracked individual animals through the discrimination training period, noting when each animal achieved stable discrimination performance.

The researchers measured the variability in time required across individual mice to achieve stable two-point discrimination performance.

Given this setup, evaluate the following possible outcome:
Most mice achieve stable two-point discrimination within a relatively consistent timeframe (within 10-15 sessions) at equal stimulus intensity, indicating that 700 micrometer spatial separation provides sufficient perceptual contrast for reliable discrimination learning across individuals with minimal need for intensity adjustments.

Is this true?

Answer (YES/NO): NO